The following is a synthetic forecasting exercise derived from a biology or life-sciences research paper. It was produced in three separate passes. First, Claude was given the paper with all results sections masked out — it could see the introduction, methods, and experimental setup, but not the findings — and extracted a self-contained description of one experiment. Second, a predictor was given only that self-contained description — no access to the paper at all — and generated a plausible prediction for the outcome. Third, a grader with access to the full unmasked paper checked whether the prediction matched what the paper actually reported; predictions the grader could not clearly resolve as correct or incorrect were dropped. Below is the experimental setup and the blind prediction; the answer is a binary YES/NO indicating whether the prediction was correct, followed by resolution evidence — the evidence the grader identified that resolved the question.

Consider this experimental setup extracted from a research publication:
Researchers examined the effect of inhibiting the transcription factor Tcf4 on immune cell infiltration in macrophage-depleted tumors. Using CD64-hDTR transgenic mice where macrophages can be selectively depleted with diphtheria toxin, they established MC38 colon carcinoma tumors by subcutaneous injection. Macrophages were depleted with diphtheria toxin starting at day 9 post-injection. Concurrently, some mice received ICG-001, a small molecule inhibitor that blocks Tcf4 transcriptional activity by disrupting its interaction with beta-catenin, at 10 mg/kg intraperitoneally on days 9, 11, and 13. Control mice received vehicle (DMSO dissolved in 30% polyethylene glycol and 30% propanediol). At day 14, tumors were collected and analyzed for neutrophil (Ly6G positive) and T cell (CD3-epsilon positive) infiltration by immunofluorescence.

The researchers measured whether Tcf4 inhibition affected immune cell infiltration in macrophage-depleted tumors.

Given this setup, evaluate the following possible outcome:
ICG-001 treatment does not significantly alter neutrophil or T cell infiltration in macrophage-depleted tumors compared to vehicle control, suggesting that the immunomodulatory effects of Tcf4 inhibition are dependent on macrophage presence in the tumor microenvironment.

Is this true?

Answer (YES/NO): NO